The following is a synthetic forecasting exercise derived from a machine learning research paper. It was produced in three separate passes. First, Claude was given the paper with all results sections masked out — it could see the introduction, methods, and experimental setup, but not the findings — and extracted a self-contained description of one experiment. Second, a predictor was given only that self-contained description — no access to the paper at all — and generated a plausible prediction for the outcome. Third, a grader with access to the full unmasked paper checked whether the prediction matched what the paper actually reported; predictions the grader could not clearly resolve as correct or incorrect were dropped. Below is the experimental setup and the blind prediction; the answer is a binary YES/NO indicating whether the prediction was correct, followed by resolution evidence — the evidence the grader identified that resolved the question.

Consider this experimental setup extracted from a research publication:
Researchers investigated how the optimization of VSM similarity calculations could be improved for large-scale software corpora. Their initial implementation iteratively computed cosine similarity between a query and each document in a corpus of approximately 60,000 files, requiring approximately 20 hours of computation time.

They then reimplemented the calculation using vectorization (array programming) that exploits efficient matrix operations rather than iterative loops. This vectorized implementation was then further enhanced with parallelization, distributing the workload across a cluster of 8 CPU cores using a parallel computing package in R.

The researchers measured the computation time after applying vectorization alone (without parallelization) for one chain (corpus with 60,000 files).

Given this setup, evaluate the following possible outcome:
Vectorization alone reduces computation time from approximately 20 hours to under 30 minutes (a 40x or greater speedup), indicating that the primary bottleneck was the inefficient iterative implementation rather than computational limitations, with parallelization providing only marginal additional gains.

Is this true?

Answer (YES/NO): NO